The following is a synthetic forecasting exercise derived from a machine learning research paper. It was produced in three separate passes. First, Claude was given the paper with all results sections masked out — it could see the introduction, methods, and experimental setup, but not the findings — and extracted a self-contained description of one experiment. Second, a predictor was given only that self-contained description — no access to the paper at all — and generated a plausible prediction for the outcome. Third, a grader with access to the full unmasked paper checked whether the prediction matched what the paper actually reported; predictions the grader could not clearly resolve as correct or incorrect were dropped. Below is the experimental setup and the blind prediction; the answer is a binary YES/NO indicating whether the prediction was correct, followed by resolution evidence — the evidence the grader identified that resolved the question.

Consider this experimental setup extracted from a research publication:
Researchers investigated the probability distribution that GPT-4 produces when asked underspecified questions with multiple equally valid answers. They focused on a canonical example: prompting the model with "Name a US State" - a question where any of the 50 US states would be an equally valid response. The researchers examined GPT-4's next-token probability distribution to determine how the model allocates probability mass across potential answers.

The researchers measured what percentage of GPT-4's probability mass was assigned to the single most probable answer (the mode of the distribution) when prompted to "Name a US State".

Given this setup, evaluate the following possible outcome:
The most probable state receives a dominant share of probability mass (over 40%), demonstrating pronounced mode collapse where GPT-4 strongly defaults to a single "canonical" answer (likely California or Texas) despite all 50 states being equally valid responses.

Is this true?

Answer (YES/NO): YES